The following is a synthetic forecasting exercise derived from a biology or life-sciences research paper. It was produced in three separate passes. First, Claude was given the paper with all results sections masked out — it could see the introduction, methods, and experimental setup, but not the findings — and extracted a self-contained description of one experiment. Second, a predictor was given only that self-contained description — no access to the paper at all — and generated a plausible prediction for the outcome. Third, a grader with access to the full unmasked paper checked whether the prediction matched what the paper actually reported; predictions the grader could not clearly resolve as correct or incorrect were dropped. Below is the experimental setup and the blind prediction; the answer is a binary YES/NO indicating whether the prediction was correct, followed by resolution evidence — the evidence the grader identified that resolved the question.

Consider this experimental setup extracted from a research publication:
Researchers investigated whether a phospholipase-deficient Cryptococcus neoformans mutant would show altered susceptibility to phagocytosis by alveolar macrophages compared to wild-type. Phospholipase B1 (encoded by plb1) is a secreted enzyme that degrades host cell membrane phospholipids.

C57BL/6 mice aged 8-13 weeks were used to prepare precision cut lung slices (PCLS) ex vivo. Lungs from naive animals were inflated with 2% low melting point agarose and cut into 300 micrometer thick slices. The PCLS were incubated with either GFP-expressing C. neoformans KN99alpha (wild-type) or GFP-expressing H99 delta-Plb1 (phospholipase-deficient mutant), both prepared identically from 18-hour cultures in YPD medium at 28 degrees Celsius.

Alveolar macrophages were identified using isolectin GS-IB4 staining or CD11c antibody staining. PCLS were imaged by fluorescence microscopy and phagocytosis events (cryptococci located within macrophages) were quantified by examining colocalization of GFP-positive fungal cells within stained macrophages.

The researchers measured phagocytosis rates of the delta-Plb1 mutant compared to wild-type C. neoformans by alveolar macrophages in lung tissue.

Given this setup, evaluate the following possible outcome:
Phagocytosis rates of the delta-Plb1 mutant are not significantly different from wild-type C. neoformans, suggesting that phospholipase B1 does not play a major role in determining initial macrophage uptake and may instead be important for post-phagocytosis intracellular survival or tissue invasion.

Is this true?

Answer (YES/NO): NO